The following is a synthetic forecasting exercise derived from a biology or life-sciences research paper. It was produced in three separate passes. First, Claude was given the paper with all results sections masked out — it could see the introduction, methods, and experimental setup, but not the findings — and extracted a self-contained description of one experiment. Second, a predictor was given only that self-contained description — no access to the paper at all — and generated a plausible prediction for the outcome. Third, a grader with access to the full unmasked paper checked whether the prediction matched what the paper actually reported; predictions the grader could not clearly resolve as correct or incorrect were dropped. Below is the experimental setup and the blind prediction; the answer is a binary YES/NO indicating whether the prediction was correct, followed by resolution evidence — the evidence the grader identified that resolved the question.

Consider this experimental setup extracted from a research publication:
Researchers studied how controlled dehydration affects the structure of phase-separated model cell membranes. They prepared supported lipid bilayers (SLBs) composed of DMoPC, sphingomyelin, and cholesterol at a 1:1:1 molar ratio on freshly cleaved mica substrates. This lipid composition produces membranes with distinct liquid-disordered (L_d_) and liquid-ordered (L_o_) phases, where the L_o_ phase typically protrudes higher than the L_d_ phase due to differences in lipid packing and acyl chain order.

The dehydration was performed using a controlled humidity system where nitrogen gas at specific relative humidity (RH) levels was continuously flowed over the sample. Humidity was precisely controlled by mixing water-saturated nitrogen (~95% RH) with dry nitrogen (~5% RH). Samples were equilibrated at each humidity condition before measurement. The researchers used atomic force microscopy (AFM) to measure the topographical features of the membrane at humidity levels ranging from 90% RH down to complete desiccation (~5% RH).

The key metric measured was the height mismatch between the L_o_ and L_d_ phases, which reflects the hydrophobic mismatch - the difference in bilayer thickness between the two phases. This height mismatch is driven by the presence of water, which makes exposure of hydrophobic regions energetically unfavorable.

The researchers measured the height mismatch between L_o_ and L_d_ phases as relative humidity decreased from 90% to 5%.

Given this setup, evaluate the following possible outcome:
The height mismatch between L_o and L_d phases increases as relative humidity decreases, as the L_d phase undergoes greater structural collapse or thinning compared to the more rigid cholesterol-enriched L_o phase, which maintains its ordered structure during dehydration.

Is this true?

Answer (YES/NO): NO